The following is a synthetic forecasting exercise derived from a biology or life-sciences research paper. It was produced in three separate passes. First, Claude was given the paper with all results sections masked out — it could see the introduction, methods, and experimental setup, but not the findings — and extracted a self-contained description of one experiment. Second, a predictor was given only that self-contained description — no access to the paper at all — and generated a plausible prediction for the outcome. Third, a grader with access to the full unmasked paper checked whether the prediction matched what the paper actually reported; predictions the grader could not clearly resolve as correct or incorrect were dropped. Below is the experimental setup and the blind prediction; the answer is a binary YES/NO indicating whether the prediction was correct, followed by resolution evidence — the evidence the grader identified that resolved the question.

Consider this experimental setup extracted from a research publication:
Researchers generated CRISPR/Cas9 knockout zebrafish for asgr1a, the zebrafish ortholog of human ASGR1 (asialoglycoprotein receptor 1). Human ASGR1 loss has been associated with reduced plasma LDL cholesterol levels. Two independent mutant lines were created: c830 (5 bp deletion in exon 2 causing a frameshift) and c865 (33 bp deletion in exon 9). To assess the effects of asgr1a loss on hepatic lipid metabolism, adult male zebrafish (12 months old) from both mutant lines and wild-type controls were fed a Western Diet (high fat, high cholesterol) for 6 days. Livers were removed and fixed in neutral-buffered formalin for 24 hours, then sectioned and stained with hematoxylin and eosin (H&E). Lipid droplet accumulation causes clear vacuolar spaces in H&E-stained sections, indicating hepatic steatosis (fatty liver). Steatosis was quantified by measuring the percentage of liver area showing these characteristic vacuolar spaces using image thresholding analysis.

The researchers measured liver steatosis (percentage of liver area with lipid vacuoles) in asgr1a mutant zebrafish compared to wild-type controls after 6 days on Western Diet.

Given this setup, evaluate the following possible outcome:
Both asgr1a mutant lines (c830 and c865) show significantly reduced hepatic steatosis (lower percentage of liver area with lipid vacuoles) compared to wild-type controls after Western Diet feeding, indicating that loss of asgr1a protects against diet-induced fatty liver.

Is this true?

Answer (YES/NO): YES